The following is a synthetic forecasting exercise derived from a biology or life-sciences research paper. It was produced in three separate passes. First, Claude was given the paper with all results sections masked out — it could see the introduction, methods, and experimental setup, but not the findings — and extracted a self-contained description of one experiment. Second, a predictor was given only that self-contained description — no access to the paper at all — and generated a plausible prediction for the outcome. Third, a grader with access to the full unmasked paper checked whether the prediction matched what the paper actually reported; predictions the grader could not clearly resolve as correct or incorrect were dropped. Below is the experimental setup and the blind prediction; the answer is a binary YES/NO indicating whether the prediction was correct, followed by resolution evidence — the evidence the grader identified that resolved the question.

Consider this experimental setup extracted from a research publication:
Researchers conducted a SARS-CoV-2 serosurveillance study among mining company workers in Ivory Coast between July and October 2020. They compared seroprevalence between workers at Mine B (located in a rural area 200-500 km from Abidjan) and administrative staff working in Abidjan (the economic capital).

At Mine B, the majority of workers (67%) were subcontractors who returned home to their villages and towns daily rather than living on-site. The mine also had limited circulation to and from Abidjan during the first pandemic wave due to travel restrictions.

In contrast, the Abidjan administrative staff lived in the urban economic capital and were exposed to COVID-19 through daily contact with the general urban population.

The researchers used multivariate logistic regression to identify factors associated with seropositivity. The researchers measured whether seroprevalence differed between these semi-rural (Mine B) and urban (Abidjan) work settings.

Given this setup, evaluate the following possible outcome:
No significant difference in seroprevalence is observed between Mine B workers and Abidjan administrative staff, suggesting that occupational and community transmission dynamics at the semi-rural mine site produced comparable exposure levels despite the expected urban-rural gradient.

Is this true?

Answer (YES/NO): YES